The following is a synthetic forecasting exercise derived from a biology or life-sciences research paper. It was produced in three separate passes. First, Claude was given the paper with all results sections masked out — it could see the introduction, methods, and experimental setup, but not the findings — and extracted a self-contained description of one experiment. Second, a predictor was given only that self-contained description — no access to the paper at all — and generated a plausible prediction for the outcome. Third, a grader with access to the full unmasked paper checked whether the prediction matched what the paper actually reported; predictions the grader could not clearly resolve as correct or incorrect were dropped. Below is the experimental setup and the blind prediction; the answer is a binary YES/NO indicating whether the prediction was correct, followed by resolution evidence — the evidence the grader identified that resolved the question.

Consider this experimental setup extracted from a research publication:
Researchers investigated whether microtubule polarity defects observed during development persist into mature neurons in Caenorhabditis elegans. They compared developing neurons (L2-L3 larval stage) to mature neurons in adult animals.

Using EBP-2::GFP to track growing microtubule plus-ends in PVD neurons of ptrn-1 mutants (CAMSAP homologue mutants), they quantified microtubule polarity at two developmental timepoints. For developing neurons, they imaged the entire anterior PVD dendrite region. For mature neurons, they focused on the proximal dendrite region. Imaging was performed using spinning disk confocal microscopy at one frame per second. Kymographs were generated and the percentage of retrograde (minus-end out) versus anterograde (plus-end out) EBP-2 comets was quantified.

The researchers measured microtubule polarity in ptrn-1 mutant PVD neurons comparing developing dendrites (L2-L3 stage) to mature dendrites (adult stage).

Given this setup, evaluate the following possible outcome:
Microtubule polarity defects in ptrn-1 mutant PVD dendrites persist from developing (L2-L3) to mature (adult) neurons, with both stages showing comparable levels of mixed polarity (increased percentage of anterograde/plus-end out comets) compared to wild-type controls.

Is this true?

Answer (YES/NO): NO